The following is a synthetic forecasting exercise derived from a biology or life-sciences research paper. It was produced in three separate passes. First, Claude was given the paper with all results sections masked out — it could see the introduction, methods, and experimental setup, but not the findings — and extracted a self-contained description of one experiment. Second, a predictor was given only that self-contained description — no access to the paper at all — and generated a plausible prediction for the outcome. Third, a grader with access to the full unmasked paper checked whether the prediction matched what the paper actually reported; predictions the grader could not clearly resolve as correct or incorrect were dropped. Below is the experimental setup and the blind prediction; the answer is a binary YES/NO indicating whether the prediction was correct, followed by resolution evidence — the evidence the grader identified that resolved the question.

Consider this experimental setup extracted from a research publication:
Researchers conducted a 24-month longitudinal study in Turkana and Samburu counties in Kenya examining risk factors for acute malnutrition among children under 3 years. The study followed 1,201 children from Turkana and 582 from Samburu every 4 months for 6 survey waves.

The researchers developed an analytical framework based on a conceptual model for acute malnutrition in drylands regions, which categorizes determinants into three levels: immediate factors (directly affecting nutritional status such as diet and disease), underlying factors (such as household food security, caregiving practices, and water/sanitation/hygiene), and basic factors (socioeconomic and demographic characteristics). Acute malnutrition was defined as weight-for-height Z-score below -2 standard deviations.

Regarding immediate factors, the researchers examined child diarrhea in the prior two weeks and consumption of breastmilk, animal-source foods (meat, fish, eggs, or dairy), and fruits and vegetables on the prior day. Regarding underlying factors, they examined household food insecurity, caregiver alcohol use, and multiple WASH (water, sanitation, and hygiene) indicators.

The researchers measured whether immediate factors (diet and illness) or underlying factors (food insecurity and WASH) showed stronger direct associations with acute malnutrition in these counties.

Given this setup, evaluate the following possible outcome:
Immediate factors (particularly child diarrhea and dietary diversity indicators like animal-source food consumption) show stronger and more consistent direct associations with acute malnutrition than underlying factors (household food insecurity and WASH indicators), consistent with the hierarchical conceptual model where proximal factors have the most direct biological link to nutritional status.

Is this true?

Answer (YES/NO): YES